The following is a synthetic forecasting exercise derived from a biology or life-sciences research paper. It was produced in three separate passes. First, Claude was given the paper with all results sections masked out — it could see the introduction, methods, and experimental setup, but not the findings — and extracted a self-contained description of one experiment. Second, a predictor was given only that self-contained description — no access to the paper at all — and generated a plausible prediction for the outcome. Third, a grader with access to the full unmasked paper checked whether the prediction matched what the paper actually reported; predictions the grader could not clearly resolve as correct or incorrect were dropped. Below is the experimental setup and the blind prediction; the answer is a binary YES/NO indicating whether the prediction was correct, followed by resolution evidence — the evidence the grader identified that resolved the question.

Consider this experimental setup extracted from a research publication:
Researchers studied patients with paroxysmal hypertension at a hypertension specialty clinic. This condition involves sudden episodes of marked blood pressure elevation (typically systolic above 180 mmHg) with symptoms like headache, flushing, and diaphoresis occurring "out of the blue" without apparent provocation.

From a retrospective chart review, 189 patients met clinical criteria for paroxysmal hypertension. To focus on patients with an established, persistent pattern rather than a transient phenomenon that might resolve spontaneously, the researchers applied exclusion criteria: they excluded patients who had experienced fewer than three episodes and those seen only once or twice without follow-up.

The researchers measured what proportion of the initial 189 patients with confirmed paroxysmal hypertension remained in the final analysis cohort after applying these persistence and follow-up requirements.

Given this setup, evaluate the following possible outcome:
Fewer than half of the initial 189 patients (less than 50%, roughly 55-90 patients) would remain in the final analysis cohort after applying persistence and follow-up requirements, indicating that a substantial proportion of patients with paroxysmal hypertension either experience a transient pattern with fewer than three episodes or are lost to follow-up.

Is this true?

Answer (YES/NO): NO